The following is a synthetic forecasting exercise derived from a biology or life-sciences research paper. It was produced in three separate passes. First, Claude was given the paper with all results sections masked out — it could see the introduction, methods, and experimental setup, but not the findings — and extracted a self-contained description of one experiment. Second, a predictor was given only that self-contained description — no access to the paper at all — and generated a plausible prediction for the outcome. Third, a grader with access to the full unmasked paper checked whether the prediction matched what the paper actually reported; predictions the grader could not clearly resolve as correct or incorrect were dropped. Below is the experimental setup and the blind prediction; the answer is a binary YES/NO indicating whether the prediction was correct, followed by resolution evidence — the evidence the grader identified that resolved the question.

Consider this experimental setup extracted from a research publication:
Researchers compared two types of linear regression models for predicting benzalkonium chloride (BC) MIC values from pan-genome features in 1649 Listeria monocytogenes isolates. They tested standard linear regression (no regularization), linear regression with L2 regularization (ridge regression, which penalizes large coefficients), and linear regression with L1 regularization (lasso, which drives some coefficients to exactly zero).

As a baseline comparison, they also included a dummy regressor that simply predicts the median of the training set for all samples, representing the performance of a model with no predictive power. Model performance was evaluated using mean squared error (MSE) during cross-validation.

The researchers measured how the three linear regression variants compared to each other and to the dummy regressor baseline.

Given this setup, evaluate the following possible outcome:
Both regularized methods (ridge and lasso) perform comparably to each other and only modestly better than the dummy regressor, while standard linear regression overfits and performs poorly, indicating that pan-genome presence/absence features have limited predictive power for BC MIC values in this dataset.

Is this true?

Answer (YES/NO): NO